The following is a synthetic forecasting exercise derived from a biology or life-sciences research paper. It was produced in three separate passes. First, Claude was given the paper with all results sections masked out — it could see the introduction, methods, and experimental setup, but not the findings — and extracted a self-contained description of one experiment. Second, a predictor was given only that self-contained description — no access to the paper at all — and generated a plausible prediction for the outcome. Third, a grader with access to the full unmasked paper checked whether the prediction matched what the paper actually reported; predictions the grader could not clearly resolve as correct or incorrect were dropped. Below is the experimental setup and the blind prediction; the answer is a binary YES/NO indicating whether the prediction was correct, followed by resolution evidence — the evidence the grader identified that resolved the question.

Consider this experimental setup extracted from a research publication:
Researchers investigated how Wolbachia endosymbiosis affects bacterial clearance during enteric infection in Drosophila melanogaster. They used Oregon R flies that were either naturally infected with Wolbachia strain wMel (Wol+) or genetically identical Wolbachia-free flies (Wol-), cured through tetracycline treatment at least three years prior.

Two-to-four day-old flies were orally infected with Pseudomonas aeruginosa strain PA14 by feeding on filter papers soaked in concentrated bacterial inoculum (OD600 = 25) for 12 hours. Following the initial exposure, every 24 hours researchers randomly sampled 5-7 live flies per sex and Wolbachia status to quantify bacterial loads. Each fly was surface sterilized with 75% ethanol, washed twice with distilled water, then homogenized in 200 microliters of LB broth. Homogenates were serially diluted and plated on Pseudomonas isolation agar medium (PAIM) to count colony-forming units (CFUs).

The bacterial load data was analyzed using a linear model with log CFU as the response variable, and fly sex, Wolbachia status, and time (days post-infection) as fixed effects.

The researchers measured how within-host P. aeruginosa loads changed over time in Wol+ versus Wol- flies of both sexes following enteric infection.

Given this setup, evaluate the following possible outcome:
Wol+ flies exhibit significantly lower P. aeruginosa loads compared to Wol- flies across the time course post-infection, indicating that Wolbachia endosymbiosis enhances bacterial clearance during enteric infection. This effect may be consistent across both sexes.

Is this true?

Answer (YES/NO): NO